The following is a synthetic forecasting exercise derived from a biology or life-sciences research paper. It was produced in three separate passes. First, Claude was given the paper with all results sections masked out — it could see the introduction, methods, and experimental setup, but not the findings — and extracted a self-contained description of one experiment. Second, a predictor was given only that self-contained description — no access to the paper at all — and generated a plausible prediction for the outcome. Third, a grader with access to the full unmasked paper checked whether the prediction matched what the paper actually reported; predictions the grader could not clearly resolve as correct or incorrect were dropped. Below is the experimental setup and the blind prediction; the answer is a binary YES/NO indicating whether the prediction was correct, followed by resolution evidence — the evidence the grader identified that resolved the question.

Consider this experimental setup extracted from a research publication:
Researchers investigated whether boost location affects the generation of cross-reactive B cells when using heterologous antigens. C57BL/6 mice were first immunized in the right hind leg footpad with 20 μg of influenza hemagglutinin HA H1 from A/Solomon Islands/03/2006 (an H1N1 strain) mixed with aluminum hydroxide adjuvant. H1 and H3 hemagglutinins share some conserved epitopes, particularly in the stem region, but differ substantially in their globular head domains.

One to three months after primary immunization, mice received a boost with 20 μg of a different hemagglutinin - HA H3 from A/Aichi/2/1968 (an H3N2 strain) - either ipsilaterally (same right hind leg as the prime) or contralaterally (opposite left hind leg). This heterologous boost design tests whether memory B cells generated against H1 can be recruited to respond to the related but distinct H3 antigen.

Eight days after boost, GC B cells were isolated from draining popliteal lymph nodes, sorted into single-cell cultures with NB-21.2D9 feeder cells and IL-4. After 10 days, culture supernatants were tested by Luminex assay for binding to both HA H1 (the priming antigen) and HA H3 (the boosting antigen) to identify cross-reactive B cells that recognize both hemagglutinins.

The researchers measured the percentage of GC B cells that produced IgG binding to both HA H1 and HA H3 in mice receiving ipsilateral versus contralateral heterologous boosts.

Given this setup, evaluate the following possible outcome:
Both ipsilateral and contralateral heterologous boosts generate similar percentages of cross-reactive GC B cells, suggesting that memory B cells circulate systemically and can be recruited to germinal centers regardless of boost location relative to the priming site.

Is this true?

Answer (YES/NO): NO